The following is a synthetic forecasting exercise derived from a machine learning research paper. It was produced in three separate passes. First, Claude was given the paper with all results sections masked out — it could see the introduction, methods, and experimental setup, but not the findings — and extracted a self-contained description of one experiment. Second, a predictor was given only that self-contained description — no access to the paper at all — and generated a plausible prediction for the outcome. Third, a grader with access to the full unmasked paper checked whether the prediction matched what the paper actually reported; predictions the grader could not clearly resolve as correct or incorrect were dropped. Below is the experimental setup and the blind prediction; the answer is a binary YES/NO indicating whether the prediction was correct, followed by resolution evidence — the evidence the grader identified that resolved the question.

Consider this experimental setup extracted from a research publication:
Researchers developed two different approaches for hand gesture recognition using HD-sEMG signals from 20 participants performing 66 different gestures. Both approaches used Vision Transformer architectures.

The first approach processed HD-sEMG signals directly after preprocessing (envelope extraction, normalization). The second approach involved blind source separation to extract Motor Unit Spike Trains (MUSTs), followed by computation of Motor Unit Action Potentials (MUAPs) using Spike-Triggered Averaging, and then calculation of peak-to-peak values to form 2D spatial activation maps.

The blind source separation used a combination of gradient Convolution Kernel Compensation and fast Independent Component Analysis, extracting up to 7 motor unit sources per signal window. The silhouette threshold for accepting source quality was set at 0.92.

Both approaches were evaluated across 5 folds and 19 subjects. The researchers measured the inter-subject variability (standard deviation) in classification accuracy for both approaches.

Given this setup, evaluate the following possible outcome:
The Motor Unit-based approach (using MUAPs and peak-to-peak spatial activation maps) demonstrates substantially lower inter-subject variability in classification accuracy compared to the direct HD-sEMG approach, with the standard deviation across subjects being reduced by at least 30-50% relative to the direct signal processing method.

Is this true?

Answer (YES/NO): NO